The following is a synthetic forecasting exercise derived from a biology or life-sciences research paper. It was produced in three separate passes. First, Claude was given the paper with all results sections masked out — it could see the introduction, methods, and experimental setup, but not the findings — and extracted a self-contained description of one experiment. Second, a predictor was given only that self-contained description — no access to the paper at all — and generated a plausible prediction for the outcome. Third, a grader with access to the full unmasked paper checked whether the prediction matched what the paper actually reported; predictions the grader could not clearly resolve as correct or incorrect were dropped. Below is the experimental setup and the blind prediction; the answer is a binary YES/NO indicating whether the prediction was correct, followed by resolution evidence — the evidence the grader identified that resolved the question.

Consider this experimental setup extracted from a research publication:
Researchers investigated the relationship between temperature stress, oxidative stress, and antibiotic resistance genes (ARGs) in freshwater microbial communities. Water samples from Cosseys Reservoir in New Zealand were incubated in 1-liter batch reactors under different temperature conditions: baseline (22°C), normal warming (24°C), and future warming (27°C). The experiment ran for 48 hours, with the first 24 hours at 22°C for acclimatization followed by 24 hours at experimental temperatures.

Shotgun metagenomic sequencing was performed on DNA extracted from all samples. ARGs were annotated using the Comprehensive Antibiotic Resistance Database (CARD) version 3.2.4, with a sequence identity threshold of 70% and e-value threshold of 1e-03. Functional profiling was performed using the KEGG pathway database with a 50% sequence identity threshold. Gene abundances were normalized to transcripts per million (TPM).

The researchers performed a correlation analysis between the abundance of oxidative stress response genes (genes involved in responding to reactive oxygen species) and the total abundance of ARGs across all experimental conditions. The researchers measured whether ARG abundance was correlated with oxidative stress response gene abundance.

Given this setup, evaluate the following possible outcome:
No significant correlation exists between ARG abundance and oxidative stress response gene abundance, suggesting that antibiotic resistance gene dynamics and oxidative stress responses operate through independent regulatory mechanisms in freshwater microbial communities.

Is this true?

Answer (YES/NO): NO